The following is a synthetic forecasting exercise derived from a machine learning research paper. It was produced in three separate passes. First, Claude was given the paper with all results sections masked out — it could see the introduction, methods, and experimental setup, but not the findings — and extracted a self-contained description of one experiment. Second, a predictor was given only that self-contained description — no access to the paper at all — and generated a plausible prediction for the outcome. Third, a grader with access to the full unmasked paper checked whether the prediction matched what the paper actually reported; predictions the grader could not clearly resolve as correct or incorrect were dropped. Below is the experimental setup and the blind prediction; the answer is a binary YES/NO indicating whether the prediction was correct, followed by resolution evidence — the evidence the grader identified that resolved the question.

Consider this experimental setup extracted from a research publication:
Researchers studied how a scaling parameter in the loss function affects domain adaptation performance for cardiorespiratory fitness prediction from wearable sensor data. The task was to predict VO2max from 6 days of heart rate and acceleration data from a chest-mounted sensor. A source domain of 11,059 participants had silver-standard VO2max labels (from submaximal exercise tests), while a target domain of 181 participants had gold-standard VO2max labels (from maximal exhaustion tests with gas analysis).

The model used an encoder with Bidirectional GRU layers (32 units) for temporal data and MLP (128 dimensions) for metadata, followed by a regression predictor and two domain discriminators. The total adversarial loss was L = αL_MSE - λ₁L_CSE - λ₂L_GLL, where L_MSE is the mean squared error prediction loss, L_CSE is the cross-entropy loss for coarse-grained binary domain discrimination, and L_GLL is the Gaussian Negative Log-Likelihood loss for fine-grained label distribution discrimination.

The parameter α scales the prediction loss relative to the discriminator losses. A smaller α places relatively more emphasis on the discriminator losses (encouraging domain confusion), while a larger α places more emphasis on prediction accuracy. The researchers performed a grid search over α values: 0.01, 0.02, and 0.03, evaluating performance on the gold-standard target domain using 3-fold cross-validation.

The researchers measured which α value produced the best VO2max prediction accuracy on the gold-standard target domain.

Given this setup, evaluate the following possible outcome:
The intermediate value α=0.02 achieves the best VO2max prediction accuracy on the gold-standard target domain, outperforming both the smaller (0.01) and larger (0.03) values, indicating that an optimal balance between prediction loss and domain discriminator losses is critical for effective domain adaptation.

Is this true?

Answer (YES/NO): NO